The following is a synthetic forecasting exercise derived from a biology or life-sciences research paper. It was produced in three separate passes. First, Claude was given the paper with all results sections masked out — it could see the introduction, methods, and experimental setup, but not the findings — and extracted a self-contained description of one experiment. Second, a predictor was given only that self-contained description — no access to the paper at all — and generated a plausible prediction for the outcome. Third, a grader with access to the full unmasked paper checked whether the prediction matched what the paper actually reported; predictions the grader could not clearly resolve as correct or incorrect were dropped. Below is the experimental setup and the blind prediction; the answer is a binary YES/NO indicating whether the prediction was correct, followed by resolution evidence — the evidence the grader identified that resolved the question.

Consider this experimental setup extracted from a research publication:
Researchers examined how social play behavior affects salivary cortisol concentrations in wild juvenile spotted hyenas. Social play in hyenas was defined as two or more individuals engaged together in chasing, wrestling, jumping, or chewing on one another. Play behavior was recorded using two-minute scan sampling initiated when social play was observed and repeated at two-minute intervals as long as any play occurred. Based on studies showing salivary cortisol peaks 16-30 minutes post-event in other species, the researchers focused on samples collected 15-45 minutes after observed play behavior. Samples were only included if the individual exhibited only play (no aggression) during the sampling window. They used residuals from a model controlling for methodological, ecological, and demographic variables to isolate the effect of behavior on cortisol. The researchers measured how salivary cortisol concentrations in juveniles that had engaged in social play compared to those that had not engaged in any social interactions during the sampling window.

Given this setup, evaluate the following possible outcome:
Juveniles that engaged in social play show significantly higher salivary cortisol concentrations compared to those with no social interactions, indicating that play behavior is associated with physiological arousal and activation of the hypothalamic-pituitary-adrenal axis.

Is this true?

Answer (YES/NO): NO